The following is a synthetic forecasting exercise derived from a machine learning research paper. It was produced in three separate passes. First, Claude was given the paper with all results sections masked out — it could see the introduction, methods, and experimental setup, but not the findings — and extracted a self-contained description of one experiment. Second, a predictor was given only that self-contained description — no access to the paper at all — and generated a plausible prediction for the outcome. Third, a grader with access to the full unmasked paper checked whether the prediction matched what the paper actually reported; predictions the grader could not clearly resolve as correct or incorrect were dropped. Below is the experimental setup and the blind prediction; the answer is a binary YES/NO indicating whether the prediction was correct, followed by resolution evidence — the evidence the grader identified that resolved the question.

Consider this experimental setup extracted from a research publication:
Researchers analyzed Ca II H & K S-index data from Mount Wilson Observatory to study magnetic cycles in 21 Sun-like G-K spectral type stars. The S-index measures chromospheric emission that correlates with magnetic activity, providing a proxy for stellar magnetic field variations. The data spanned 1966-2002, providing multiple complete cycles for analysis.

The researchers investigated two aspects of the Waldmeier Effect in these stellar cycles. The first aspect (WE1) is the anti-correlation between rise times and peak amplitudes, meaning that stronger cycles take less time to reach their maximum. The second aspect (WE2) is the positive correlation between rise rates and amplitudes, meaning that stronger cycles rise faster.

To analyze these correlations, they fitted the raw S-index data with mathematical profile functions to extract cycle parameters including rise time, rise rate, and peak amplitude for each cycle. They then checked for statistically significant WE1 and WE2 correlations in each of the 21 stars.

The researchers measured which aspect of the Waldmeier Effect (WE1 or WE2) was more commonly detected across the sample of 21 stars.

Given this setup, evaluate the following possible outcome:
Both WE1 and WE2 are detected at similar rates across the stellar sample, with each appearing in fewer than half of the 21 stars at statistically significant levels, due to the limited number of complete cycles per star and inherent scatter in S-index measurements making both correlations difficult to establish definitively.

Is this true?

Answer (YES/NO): NO